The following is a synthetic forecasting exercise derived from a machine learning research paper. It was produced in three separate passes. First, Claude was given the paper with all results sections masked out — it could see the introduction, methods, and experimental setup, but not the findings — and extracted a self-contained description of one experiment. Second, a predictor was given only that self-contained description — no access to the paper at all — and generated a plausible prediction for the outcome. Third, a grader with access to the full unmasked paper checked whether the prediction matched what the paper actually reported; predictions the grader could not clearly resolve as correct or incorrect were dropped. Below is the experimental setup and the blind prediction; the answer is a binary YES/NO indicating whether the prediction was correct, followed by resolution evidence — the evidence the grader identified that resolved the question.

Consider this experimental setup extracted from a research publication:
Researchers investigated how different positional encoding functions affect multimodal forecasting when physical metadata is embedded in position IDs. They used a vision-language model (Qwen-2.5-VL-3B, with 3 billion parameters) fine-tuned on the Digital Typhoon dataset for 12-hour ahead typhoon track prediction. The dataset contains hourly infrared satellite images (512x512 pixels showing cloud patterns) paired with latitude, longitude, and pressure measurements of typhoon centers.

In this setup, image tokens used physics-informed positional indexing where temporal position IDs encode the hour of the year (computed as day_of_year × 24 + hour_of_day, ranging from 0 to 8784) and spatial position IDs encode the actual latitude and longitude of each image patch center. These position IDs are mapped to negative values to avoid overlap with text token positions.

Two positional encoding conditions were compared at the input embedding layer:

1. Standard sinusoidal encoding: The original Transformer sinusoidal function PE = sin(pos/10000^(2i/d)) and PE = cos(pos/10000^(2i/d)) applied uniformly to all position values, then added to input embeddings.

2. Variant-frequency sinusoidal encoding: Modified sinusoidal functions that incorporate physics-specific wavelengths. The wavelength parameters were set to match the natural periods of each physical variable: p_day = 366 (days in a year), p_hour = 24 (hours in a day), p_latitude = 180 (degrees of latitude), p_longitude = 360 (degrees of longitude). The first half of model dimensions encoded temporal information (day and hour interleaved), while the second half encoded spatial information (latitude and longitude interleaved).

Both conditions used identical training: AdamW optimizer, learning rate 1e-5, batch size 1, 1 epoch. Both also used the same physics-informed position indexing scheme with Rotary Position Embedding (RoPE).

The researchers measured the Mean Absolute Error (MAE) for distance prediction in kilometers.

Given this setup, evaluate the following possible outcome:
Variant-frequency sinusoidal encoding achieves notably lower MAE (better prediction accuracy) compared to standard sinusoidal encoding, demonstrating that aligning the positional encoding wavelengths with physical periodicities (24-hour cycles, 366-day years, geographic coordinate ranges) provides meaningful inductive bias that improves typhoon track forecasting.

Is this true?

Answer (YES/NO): YES